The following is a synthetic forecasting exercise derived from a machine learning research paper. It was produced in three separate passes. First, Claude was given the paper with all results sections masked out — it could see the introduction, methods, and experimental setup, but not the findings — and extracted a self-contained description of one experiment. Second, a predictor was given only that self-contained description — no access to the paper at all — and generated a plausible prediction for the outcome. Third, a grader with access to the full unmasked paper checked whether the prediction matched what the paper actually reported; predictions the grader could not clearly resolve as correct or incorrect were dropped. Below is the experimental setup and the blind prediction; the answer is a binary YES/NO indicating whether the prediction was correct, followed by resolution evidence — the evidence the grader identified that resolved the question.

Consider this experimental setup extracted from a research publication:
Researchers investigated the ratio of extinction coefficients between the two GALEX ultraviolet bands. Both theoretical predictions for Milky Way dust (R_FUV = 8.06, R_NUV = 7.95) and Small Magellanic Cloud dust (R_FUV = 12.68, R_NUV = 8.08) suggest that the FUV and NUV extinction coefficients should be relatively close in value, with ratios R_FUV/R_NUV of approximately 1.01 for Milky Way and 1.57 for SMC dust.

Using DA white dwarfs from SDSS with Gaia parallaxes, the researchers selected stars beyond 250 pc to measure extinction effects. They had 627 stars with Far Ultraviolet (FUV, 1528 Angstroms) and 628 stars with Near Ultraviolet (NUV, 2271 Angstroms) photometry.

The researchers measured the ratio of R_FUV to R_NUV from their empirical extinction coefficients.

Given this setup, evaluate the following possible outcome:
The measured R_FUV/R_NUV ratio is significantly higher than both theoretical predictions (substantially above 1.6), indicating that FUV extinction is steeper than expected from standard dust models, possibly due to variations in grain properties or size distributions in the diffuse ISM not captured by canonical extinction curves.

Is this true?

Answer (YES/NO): NO